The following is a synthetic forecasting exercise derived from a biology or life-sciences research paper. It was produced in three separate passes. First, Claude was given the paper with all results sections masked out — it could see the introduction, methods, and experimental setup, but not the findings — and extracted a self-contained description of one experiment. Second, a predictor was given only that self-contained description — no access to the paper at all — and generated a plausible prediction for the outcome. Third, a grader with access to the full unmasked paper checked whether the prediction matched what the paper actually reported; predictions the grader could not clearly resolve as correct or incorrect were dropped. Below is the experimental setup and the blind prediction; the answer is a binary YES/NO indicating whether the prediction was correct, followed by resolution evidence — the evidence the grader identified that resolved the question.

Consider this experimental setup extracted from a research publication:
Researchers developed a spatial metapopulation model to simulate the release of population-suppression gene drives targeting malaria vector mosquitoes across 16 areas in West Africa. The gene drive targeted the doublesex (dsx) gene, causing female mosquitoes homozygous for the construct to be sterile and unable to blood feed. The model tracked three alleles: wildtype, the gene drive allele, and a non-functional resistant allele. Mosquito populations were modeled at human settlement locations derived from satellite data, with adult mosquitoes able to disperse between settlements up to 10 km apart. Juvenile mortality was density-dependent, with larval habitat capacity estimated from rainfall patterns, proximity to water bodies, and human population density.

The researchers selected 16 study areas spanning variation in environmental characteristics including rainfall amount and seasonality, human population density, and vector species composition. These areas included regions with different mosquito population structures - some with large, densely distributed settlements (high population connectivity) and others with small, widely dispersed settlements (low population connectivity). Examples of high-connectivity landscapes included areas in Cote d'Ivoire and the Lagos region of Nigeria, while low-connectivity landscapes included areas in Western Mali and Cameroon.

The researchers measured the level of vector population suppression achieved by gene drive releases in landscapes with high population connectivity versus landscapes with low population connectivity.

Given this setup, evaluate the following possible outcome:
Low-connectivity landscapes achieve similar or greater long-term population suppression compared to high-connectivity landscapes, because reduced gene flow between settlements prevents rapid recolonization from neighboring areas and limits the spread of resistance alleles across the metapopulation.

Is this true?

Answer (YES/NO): NO